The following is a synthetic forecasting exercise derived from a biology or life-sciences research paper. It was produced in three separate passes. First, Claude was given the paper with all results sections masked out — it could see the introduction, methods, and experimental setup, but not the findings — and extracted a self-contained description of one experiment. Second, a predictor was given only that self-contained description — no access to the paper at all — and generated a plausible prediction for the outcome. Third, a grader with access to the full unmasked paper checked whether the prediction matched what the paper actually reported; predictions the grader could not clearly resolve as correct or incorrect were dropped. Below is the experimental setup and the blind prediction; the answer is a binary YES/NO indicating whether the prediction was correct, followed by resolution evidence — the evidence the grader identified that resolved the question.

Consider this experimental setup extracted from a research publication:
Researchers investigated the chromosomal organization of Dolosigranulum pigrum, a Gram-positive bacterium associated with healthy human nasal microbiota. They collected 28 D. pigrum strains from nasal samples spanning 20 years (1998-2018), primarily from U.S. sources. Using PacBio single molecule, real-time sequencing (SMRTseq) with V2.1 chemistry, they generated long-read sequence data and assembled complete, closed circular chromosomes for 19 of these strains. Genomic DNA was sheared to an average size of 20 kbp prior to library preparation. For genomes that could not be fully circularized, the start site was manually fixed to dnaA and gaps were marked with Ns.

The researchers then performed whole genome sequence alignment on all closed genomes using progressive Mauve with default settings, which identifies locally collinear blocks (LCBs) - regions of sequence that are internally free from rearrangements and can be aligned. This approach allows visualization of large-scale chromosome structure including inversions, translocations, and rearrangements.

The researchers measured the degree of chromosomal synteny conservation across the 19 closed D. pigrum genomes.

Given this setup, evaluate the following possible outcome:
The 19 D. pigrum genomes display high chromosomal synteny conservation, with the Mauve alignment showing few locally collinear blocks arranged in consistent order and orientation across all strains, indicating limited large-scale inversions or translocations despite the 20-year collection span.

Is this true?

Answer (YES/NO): YES